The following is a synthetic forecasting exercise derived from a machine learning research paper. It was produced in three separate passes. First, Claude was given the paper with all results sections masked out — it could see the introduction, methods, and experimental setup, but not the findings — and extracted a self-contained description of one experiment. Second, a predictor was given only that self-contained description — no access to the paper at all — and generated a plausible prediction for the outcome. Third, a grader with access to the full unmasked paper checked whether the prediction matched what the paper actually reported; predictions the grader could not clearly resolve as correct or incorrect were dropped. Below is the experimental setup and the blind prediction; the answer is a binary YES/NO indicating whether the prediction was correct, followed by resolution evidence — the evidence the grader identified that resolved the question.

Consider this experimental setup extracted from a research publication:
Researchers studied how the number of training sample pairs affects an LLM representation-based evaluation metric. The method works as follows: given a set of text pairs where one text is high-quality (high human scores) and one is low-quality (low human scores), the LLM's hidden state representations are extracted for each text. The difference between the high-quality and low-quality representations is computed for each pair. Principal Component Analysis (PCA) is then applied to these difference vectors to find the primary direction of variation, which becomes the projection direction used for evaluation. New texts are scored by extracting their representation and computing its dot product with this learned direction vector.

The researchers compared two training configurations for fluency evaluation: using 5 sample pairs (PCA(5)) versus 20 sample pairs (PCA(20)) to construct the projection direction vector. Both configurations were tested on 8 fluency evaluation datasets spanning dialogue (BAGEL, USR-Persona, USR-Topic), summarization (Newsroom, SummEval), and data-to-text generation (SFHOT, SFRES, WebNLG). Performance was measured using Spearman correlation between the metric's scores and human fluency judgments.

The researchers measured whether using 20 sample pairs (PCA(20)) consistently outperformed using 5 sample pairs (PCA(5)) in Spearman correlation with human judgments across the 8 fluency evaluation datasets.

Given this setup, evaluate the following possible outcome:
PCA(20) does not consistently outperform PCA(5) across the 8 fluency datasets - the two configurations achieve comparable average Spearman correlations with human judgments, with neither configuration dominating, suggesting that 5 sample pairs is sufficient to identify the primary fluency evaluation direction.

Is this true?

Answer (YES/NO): YES